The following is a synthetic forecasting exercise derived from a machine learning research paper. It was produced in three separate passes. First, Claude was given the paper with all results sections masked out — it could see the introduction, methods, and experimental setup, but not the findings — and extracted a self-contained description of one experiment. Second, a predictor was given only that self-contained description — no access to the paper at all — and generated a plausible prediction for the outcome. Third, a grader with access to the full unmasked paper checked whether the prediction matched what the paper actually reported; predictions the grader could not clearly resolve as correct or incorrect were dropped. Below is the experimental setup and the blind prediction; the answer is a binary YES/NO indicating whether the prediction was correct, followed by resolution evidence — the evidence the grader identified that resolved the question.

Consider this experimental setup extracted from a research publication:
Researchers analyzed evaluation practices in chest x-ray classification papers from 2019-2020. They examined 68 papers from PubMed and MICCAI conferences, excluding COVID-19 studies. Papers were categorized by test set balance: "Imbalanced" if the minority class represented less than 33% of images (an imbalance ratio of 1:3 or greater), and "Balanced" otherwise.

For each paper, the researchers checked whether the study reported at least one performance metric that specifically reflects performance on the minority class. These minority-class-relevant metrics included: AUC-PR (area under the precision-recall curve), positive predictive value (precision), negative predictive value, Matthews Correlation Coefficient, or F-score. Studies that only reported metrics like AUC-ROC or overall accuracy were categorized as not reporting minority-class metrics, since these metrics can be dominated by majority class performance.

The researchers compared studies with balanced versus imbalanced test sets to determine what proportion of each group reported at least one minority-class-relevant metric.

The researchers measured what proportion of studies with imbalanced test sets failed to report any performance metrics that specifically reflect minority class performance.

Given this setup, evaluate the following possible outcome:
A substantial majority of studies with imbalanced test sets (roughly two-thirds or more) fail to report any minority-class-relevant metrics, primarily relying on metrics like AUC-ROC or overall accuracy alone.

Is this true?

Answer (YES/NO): NO